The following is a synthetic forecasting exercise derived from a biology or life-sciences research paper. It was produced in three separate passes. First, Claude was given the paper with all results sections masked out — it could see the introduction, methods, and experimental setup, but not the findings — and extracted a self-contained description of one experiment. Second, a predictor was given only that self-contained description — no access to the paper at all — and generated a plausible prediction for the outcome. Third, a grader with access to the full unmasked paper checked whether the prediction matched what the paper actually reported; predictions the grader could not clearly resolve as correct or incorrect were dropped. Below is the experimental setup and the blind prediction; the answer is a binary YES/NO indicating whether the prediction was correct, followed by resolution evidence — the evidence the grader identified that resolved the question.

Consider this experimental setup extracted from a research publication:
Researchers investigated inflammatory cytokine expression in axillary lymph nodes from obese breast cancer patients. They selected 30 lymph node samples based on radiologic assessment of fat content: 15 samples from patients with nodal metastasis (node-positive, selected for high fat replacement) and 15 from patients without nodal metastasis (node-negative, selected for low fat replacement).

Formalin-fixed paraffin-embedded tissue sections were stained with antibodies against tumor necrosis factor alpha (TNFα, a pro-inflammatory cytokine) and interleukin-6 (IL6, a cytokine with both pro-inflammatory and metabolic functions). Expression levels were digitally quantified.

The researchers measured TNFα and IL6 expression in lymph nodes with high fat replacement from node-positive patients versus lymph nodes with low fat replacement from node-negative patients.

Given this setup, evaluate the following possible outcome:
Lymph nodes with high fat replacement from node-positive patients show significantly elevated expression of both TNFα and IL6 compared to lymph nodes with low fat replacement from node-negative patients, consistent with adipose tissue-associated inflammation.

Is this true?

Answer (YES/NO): NO